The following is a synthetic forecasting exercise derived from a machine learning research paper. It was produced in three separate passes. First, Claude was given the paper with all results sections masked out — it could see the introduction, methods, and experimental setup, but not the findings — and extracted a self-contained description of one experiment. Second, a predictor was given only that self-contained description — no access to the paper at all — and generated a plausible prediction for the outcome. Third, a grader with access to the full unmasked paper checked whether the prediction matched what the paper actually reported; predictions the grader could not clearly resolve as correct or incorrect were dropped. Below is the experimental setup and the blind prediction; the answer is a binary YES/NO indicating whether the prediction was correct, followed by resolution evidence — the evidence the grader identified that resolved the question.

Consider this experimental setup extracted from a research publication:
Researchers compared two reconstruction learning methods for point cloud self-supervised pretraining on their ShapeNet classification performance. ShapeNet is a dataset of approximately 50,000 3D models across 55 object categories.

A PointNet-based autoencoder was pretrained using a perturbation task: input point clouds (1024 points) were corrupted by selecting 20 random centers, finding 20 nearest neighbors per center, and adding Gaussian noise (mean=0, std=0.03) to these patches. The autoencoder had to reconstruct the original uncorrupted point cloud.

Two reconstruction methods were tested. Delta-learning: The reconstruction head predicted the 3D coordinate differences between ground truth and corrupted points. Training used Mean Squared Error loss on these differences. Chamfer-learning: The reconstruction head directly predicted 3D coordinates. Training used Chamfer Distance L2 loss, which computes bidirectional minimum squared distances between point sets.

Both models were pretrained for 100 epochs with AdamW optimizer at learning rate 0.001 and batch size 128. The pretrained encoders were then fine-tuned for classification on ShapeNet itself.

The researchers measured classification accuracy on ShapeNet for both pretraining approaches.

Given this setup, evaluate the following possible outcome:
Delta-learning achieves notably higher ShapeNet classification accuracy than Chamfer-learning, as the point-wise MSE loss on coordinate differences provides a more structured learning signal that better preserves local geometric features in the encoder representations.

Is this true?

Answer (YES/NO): NO